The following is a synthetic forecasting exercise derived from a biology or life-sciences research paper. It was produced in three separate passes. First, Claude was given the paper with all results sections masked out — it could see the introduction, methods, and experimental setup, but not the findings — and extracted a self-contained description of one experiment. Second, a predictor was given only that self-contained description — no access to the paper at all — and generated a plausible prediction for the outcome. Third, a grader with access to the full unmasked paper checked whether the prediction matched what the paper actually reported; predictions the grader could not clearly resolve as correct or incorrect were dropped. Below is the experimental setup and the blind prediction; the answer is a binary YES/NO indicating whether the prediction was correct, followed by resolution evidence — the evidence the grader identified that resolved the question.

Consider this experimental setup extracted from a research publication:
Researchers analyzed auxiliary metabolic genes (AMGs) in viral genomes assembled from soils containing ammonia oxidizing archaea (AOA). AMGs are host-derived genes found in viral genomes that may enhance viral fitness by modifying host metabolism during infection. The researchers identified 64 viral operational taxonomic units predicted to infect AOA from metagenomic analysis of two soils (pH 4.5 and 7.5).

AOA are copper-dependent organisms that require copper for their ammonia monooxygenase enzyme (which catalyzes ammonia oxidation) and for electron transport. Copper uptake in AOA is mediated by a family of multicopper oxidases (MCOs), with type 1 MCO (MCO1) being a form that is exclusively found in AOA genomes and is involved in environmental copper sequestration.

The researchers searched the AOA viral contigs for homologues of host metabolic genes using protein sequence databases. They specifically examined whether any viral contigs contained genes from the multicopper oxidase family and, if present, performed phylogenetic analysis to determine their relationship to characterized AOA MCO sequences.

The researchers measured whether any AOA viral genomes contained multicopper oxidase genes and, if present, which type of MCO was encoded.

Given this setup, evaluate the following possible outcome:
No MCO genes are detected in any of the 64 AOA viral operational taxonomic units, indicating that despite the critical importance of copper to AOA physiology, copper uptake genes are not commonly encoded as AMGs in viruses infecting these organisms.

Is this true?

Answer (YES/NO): NO